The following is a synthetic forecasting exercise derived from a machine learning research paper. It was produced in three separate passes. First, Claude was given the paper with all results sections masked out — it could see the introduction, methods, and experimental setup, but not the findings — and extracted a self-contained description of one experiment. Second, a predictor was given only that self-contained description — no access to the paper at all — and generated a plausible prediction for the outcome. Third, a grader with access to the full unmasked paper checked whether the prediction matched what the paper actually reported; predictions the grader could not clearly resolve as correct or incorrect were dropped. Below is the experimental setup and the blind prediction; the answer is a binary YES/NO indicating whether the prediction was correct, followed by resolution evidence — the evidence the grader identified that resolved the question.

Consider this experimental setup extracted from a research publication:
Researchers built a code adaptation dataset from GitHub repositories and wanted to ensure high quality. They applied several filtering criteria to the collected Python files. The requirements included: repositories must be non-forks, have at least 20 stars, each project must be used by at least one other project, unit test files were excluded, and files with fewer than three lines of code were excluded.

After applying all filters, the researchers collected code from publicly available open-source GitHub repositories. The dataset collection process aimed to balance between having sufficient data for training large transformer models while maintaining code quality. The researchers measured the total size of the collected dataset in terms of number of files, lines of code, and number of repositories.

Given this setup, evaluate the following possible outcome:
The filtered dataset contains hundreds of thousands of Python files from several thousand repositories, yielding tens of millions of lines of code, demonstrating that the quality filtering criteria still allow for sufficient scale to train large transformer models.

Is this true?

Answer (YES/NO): NO